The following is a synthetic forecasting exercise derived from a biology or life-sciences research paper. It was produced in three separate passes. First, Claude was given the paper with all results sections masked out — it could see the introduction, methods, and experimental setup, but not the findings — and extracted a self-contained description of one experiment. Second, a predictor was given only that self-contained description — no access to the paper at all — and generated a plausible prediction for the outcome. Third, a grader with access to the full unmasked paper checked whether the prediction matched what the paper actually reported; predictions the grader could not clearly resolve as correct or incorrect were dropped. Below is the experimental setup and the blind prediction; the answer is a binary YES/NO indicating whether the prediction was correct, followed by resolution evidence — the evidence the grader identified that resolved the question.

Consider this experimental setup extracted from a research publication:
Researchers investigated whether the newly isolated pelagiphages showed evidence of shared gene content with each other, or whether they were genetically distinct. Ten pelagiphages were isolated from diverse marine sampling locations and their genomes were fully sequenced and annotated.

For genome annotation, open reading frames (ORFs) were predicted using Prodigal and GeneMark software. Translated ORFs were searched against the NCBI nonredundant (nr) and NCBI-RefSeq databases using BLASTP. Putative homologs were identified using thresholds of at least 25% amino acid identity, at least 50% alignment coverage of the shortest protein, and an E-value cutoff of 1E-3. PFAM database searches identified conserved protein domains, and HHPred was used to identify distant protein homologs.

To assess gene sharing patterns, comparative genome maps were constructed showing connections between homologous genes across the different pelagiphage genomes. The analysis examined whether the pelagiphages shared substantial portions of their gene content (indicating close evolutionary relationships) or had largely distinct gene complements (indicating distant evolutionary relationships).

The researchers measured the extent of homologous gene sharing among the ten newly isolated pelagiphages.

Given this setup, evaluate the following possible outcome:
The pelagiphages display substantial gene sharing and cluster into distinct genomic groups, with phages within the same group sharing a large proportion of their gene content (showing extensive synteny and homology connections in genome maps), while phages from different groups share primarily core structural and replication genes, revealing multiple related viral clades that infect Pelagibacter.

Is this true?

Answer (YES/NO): YES